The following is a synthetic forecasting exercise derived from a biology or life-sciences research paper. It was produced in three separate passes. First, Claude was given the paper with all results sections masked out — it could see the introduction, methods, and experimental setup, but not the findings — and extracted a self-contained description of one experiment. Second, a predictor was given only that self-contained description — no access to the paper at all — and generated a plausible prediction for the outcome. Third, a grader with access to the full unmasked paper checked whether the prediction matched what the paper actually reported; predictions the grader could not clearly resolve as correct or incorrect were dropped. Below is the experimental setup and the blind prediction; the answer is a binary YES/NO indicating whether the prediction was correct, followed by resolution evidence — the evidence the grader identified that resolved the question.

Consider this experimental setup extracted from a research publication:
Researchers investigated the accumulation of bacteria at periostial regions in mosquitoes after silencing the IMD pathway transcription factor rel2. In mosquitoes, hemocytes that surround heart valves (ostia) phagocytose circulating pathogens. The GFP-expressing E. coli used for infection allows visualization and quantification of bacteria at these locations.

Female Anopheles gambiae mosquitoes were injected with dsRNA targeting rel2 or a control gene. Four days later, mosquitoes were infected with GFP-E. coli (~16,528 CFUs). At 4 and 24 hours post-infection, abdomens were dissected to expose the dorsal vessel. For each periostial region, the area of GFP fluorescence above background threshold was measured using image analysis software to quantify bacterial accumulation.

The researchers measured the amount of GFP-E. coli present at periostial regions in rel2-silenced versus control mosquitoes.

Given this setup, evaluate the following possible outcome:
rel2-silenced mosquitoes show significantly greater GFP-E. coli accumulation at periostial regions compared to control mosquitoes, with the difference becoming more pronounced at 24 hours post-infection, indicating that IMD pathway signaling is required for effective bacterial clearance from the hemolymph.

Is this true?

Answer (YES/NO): YES